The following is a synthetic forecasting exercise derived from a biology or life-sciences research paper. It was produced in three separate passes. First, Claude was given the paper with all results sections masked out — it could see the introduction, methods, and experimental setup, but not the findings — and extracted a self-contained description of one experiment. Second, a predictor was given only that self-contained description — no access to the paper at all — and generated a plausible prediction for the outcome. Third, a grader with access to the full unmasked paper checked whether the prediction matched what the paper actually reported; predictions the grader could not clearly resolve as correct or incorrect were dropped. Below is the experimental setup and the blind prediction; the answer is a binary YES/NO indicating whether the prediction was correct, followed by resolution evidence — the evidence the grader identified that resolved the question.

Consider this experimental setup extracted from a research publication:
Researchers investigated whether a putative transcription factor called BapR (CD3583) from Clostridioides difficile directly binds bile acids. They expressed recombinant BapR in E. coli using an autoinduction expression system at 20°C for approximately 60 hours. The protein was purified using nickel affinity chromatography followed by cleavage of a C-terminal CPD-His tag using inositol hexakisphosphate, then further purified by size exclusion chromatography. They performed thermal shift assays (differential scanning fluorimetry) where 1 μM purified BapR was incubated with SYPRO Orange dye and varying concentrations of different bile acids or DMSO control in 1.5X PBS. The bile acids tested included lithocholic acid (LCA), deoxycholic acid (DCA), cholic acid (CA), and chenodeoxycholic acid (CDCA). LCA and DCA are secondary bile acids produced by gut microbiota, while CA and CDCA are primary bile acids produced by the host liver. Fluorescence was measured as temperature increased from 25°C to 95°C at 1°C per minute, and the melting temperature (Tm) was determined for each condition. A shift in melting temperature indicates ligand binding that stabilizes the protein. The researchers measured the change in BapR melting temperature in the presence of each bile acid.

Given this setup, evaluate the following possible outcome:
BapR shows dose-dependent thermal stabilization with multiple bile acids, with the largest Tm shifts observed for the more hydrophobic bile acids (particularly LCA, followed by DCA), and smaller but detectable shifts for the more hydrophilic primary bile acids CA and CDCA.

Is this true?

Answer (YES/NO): NO